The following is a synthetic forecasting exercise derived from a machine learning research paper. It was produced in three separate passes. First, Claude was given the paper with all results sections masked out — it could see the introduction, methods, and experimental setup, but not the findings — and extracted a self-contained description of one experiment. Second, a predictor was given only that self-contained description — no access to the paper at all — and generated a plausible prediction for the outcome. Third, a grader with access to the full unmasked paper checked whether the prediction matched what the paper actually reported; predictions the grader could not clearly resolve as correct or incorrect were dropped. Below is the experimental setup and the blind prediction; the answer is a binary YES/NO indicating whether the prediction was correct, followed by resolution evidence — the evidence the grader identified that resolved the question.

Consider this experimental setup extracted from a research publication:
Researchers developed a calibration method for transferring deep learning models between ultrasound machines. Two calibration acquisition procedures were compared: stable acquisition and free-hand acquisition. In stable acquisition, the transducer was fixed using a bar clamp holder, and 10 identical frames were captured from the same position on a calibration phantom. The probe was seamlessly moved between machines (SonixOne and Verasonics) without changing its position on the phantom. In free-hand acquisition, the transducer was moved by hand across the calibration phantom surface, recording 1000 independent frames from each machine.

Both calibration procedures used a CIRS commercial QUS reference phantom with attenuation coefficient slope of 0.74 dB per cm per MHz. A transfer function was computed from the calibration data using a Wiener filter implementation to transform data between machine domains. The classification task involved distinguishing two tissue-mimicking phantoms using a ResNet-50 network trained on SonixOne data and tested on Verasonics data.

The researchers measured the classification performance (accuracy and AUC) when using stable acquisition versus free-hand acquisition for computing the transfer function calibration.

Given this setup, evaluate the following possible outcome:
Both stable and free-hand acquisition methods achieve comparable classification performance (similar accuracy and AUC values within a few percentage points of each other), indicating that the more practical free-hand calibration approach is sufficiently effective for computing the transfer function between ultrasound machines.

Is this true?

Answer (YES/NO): YES